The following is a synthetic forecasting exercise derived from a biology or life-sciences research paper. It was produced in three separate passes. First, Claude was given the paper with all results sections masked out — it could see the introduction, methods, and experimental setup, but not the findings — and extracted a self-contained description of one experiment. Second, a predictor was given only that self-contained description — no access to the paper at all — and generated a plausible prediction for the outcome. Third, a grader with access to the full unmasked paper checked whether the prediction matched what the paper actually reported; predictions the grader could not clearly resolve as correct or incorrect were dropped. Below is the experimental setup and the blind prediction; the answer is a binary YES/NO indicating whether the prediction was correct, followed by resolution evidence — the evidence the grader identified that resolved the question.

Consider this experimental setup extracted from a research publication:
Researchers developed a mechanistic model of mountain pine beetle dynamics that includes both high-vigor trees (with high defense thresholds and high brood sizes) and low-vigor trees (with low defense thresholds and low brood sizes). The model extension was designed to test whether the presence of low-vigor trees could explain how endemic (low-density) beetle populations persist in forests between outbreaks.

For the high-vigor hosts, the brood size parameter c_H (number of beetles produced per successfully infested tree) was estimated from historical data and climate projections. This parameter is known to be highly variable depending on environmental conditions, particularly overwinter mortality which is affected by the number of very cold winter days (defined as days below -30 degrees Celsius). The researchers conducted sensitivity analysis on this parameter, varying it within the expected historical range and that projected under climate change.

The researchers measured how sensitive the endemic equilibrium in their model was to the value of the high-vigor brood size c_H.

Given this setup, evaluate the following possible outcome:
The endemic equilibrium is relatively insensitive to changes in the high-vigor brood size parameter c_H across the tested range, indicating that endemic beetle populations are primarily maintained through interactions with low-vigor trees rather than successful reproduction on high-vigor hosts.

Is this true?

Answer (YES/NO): YES